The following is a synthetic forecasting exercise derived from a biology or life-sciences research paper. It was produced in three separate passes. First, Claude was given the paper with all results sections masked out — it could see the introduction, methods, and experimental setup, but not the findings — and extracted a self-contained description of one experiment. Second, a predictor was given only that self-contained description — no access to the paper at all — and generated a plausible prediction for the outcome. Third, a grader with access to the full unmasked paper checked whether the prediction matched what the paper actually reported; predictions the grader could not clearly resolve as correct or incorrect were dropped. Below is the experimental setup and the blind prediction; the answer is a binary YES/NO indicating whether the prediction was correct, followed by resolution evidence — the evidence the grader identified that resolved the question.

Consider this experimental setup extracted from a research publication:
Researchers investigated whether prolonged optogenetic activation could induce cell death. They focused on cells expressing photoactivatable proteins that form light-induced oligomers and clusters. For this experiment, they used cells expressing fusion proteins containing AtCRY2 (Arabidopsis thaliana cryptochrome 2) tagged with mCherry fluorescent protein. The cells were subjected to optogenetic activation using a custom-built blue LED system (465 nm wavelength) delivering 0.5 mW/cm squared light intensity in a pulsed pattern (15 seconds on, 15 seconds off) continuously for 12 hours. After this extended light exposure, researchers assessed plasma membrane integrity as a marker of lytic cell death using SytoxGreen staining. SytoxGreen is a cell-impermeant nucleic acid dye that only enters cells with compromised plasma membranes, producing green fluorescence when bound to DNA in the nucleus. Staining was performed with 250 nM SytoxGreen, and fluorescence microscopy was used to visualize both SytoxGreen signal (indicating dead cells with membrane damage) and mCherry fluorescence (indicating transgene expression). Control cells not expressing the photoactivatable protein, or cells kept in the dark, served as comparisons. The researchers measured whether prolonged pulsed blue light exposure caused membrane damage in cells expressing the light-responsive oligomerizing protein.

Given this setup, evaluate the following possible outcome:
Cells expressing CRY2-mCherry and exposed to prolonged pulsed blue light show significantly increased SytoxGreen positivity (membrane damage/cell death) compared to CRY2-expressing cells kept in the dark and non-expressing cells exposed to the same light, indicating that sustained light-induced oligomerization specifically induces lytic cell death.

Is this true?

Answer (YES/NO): YES